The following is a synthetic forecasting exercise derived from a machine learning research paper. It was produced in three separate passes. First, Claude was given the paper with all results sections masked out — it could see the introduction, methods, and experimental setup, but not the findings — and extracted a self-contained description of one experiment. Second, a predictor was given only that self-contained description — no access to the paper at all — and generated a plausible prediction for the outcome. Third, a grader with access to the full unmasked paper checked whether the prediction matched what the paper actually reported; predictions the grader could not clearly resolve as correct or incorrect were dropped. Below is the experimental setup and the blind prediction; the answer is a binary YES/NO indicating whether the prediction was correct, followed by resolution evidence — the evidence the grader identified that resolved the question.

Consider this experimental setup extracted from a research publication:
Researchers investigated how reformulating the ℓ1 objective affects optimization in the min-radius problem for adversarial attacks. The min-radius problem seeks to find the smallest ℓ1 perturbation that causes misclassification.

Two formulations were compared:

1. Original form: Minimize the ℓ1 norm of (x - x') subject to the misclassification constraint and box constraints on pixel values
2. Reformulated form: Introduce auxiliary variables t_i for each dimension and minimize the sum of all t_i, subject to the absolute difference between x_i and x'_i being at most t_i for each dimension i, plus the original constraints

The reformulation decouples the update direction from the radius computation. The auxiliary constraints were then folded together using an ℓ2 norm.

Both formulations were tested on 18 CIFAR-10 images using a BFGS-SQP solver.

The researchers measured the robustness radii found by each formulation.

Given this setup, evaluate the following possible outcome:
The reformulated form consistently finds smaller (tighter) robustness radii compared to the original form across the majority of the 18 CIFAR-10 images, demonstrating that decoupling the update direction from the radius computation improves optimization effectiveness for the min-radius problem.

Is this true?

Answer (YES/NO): YES